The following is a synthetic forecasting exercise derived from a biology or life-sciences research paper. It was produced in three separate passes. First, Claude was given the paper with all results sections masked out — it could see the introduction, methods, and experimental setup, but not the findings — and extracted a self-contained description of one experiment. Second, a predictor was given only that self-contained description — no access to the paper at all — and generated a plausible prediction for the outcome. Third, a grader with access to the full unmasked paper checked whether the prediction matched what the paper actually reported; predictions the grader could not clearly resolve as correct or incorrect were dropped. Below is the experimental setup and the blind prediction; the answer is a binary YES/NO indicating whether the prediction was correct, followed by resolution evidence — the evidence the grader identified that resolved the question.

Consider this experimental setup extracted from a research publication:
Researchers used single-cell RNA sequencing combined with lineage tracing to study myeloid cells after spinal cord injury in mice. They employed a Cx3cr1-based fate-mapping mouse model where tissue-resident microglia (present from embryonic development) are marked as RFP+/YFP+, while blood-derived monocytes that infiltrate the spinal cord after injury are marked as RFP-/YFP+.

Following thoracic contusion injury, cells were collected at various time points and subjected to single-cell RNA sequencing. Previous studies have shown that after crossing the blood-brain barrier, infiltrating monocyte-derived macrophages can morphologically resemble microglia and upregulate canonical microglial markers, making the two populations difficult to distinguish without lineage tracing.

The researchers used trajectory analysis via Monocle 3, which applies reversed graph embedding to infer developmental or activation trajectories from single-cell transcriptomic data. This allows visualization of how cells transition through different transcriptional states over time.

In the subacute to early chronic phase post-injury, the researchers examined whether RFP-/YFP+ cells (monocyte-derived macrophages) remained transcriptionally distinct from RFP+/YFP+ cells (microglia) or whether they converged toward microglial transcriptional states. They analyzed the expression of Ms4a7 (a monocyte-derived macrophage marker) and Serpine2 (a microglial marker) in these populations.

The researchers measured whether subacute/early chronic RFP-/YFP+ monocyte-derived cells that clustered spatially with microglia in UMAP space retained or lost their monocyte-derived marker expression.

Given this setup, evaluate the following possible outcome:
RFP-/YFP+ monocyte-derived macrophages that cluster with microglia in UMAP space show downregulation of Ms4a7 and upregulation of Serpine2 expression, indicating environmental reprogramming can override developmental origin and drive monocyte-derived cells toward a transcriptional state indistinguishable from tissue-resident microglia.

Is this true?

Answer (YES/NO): NO